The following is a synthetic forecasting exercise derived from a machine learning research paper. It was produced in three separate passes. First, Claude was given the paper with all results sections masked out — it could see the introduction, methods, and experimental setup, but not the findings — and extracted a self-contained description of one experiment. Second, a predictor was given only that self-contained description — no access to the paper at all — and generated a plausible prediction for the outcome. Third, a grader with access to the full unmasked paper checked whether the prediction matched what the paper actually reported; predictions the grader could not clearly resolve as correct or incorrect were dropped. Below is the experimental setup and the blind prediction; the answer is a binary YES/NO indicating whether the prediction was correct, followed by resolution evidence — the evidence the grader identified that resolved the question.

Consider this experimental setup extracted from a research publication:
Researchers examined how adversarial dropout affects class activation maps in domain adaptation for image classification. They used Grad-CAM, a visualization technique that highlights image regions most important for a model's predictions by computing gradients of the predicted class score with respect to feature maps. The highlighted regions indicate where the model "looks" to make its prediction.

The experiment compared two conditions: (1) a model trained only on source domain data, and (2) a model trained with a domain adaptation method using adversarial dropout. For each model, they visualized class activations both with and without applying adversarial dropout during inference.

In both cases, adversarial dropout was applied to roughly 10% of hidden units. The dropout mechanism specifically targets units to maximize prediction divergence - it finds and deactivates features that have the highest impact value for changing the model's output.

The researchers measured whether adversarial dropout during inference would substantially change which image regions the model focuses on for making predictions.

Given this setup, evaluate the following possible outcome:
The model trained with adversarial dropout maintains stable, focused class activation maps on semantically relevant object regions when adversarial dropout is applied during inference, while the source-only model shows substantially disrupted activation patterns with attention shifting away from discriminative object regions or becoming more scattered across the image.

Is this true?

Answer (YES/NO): YES